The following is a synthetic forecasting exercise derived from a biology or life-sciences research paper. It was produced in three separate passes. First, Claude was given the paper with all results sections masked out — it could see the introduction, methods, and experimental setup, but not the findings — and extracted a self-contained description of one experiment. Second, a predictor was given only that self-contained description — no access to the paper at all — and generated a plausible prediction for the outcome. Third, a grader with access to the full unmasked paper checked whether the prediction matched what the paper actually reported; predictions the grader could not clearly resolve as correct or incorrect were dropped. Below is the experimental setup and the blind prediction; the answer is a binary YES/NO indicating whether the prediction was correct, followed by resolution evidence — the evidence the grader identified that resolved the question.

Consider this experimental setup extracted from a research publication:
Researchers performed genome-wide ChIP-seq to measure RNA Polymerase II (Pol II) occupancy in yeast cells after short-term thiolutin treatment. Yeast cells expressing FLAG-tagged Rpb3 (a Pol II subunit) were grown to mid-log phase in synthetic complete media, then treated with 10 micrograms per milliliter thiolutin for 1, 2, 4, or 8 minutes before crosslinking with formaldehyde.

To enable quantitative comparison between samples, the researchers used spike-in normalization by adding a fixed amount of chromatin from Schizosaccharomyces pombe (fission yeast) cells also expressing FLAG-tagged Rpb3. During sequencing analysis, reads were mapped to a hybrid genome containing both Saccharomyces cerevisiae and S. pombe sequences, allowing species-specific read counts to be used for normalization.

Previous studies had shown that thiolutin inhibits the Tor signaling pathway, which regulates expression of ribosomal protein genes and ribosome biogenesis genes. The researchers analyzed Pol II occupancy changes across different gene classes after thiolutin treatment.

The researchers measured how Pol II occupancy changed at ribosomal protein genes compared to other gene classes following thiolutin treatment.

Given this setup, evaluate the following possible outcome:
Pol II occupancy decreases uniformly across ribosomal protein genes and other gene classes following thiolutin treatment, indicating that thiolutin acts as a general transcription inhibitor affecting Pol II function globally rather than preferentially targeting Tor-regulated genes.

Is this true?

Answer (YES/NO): NO